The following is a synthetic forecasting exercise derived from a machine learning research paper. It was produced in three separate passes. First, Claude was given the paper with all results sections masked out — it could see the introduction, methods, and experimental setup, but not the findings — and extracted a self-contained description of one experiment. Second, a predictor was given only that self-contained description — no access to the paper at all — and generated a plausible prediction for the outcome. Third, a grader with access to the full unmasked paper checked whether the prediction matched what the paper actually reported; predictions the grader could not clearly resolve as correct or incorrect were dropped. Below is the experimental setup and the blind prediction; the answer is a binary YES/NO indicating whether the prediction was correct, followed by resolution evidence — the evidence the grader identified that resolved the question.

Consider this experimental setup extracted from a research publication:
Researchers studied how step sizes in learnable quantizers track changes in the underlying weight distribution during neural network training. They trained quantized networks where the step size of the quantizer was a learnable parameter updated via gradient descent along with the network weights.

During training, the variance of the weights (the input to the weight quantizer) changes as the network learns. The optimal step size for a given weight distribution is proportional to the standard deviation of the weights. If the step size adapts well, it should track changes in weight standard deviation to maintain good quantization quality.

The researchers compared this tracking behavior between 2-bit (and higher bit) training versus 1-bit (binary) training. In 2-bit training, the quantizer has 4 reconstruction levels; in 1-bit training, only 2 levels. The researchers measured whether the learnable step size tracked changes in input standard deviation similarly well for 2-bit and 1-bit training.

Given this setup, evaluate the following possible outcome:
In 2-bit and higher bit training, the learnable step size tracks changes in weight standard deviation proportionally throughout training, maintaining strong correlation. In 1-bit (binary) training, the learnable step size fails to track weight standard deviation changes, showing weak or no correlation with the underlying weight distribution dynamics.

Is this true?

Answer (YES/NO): YES